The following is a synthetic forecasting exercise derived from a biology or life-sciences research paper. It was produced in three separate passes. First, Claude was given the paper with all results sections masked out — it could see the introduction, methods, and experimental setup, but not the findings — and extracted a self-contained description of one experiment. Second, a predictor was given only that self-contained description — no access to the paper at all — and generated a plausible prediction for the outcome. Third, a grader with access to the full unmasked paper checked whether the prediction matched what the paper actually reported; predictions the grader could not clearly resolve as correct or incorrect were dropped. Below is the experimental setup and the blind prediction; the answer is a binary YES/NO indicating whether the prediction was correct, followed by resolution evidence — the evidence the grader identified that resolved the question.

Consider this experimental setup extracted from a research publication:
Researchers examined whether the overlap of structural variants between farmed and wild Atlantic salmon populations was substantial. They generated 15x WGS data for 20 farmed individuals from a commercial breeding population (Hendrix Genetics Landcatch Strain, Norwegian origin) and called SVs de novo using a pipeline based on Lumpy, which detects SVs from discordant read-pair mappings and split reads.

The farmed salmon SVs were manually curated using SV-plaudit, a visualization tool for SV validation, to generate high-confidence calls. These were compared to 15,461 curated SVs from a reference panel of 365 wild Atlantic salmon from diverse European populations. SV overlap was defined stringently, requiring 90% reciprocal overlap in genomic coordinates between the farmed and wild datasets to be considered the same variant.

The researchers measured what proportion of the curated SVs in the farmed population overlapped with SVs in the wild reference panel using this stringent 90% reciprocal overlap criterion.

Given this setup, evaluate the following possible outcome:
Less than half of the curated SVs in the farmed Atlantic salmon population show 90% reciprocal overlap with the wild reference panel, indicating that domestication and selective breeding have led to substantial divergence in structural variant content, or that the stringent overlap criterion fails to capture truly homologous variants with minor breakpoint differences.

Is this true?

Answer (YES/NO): NO